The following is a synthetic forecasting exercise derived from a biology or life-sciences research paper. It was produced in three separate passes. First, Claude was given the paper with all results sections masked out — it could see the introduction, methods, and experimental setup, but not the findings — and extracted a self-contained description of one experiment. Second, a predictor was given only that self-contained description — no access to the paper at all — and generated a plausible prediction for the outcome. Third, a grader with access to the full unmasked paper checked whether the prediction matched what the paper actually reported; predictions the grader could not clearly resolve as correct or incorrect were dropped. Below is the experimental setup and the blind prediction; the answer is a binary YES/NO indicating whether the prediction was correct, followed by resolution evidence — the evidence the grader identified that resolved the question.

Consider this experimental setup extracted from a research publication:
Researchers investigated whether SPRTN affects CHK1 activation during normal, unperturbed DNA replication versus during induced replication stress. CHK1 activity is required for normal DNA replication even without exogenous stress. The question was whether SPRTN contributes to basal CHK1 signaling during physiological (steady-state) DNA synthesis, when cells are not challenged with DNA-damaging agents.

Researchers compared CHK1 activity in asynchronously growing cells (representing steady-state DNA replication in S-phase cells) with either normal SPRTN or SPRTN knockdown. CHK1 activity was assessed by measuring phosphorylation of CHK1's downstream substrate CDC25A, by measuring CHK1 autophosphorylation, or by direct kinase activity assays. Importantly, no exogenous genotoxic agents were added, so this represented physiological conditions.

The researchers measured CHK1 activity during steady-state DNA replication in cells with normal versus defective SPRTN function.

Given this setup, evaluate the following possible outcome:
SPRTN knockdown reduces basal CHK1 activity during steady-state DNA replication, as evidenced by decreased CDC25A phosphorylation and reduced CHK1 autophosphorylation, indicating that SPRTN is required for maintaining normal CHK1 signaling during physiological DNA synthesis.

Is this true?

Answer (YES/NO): YES